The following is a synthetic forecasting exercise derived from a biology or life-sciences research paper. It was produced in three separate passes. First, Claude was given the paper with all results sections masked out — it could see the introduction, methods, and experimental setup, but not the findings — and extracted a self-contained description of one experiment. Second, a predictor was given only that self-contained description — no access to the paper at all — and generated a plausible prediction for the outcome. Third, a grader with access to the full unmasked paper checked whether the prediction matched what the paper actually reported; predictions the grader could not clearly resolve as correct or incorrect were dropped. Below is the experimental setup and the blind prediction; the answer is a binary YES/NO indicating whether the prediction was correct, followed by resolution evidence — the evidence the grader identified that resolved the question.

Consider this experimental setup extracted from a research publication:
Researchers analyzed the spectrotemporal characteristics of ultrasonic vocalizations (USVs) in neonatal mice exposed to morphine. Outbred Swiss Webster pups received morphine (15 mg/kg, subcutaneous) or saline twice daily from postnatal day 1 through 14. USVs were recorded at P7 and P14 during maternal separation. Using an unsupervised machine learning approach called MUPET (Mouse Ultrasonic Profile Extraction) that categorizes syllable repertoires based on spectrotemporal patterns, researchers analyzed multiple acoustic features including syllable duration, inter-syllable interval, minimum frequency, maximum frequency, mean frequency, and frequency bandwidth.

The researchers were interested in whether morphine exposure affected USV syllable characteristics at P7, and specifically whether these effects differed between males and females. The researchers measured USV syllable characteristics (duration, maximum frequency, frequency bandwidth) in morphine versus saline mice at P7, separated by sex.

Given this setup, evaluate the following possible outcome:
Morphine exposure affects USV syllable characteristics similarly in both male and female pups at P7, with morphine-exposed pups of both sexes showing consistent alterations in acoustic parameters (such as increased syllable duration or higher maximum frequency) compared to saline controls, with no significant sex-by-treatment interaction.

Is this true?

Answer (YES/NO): NO